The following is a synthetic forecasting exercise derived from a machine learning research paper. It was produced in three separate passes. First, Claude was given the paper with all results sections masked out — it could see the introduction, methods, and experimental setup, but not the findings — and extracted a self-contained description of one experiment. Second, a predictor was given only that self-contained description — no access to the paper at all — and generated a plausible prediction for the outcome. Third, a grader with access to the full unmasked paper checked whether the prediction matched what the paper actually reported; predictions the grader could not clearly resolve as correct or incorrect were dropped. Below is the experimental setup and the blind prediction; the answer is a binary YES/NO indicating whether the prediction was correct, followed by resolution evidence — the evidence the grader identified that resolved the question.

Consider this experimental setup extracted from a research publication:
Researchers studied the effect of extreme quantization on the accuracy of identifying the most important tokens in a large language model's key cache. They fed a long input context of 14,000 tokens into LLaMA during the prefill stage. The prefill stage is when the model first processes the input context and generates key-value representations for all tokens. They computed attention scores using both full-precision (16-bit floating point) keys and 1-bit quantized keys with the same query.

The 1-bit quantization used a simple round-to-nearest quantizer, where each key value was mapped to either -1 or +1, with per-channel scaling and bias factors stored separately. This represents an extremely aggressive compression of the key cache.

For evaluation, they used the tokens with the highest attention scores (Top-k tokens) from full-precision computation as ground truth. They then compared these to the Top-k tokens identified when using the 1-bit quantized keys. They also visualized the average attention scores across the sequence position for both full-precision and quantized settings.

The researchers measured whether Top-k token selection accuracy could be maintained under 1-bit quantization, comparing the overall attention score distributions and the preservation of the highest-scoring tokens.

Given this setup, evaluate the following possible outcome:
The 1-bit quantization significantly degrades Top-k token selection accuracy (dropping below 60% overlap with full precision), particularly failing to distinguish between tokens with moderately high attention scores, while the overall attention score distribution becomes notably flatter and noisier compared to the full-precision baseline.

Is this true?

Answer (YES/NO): NO